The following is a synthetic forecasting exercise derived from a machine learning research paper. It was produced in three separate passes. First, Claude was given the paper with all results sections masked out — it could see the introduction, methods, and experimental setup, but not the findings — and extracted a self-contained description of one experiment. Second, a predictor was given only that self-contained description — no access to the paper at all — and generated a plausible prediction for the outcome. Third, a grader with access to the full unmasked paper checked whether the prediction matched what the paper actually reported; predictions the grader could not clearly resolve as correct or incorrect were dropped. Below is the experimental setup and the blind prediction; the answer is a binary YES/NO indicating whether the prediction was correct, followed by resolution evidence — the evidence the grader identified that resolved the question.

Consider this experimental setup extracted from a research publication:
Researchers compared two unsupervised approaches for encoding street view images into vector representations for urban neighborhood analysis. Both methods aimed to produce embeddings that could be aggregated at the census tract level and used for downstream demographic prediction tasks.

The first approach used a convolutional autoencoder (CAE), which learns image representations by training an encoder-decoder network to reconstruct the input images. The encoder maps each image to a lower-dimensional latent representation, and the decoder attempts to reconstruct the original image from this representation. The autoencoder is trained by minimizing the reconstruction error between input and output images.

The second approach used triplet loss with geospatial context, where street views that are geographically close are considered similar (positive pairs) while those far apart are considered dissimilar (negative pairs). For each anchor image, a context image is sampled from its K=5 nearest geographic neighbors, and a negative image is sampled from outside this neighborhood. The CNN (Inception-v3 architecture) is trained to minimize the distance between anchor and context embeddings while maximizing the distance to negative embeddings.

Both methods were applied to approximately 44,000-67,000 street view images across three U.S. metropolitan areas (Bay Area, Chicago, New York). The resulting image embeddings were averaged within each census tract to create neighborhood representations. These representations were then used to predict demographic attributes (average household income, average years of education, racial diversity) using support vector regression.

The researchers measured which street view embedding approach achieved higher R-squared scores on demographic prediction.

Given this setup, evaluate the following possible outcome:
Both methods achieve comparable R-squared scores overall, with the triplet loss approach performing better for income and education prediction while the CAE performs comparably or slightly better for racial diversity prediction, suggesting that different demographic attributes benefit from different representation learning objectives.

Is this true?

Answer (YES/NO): NO